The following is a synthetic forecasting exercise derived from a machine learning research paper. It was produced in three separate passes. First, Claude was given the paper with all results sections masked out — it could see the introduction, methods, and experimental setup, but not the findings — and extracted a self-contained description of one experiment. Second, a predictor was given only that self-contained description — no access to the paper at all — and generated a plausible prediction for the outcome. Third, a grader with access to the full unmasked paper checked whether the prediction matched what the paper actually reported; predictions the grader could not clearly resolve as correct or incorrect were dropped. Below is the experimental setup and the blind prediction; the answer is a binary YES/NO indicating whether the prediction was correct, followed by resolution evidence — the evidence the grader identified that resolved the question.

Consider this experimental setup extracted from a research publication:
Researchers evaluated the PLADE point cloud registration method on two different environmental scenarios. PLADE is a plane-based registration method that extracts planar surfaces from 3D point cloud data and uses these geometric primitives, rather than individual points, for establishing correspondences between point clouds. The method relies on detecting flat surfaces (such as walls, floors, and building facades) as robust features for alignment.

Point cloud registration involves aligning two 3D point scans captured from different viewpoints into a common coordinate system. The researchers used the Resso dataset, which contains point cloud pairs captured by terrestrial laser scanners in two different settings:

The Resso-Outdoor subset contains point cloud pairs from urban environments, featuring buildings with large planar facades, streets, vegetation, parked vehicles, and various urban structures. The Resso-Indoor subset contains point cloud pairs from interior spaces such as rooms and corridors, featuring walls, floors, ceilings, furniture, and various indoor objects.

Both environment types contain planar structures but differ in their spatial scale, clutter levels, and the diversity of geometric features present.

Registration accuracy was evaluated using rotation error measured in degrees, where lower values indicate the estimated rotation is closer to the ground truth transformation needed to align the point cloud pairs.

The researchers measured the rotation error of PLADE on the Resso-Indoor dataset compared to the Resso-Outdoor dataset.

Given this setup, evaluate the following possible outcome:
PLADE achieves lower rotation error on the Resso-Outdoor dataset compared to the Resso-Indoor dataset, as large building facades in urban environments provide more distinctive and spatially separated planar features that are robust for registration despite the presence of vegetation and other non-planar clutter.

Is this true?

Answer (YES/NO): YES